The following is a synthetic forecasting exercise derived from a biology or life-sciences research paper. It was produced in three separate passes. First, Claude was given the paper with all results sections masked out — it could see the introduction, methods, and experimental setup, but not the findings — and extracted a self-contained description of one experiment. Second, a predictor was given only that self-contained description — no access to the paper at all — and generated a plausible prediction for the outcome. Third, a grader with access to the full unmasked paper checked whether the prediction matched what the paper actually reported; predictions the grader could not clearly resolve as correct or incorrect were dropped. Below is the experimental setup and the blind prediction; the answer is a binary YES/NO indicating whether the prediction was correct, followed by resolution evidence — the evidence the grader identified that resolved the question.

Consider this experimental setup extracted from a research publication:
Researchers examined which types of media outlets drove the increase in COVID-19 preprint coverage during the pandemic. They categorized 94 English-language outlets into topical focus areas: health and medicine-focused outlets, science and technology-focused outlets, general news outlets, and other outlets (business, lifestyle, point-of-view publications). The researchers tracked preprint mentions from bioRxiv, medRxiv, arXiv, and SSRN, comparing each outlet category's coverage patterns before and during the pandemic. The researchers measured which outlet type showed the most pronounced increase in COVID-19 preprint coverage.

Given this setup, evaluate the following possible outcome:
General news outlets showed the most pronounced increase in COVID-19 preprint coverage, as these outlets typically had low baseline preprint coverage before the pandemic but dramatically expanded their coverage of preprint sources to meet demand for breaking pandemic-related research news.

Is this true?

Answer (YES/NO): NO